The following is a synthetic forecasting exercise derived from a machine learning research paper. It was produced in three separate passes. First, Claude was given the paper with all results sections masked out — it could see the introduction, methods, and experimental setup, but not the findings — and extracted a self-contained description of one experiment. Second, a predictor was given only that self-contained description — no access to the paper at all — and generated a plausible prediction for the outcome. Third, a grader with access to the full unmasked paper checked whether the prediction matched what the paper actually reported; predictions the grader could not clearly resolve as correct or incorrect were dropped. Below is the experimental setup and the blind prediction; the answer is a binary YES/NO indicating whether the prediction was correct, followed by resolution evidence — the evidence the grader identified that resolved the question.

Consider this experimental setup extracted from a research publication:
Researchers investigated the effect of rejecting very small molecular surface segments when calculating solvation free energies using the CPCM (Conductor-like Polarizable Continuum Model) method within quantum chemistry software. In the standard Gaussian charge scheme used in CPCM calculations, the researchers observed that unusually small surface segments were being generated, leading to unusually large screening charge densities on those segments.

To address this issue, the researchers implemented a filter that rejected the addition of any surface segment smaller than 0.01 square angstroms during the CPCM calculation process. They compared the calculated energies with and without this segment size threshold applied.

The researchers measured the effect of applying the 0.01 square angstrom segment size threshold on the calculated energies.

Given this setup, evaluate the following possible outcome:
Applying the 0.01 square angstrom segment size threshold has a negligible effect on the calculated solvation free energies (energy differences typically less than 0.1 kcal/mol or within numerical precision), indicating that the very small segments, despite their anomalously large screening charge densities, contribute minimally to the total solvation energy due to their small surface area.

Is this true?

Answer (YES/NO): YES